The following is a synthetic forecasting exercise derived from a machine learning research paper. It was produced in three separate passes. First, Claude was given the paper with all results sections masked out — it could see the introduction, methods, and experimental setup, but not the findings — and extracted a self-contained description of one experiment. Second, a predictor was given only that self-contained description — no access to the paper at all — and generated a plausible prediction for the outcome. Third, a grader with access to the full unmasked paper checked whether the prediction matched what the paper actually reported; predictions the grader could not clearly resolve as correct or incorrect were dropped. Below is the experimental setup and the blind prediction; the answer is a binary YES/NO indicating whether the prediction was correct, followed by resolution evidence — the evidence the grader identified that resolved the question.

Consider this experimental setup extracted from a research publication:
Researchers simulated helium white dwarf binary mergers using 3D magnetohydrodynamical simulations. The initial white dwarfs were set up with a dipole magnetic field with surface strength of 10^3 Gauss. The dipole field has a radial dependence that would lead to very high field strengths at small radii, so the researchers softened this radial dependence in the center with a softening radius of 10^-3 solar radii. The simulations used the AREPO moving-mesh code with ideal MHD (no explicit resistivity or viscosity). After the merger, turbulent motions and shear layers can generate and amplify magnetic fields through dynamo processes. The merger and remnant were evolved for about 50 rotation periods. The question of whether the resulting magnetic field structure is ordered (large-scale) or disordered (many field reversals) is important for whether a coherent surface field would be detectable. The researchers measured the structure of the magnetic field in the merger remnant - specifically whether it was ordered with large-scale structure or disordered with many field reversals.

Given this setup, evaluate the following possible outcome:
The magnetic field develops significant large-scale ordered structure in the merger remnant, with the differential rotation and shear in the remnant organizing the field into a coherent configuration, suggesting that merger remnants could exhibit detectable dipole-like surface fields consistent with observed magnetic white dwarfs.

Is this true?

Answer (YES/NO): YES